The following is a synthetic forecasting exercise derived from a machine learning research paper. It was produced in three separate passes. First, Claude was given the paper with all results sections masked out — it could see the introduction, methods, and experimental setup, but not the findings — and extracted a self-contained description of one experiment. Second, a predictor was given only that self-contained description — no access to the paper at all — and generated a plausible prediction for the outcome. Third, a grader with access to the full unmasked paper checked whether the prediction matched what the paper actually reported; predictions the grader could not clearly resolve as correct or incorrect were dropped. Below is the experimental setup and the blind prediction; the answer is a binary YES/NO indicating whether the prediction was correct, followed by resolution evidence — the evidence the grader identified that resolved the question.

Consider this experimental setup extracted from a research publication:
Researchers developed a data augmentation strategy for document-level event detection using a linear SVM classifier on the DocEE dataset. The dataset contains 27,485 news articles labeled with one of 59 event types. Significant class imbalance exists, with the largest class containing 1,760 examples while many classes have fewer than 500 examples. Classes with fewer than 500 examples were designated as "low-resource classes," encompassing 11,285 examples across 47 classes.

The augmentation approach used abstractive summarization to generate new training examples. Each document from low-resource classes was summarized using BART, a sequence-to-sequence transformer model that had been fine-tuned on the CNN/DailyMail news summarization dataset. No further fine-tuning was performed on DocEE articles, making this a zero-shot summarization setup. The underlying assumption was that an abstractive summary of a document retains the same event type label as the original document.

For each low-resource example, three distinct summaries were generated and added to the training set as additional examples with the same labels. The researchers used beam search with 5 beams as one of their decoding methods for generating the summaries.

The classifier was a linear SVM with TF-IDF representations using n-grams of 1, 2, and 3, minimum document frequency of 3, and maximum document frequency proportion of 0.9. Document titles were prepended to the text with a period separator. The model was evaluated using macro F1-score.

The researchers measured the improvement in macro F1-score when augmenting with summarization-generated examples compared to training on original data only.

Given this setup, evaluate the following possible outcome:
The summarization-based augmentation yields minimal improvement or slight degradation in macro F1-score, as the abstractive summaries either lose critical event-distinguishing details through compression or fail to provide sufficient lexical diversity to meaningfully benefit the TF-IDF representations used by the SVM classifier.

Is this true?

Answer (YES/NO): YES